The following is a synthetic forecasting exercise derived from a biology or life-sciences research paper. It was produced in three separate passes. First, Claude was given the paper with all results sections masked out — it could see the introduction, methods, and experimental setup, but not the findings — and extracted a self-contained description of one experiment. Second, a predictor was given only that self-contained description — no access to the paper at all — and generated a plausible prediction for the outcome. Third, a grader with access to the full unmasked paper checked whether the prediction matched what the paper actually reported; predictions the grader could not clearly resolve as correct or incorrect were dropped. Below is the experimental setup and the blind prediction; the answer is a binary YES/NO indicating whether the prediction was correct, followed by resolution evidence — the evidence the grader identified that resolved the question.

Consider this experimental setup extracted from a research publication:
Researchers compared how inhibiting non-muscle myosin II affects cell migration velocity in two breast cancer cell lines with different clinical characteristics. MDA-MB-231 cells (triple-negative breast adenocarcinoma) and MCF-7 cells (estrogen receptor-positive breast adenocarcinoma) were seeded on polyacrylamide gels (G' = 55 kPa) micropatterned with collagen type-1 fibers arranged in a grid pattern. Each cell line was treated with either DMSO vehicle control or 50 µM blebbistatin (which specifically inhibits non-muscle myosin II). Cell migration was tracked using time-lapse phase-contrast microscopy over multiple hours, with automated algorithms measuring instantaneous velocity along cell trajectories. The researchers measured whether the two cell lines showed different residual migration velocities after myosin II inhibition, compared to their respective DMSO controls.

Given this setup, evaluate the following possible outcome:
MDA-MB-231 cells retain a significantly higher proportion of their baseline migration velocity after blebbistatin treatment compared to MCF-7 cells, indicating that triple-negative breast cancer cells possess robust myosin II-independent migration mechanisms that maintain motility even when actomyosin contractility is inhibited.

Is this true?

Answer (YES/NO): NO